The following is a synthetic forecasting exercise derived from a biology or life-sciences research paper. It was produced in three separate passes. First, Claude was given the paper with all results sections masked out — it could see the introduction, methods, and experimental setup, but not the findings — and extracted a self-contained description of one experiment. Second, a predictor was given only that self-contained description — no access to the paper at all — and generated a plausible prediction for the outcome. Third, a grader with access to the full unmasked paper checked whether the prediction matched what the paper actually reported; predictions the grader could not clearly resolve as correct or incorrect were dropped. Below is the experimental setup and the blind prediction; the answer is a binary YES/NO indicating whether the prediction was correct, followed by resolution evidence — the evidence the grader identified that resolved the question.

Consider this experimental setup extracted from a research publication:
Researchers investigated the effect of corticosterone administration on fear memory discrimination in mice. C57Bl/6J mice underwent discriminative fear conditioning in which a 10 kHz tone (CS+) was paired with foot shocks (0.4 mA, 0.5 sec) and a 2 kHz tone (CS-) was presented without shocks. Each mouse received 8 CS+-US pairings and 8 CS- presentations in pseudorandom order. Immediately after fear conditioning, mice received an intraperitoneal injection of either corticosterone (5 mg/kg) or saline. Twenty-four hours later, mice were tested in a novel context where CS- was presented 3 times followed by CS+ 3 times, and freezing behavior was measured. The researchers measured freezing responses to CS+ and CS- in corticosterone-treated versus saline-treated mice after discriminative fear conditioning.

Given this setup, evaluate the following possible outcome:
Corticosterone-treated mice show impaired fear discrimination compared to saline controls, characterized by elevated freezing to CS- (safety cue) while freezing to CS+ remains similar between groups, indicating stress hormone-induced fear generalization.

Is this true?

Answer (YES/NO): NO